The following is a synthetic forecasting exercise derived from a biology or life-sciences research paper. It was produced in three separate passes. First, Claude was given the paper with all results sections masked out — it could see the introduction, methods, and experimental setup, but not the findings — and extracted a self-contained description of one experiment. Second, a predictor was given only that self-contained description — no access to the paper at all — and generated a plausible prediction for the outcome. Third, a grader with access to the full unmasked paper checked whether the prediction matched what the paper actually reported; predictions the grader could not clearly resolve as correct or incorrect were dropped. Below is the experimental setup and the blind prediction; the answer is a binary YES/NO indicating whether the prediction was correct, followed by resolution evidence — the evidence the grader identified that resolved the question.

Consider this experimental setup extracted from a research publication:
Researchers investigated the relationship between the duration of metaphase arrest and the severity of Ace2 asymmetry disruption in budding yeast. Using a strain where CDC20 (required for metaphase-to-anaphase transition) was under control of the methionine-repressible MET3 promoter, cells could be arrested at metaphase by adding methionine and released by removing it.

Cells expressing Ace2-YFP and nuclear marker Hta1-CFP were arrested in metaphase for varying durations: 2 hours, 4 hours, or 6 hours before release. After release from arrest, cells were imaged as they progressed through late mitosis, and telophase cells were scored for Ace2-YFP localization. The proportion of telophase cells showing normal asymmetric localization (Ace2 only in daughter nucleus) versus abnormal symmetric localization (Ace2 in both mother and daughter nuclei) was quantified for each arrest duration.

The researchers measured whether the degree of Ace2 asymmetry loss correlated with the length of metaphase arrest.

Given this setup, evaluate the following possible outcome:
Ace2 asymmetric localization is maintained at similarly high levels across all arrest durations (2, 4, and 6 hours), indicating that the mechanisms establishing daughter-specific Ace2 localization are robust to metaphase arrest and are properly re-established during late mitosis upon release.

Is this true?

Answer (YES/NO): NO